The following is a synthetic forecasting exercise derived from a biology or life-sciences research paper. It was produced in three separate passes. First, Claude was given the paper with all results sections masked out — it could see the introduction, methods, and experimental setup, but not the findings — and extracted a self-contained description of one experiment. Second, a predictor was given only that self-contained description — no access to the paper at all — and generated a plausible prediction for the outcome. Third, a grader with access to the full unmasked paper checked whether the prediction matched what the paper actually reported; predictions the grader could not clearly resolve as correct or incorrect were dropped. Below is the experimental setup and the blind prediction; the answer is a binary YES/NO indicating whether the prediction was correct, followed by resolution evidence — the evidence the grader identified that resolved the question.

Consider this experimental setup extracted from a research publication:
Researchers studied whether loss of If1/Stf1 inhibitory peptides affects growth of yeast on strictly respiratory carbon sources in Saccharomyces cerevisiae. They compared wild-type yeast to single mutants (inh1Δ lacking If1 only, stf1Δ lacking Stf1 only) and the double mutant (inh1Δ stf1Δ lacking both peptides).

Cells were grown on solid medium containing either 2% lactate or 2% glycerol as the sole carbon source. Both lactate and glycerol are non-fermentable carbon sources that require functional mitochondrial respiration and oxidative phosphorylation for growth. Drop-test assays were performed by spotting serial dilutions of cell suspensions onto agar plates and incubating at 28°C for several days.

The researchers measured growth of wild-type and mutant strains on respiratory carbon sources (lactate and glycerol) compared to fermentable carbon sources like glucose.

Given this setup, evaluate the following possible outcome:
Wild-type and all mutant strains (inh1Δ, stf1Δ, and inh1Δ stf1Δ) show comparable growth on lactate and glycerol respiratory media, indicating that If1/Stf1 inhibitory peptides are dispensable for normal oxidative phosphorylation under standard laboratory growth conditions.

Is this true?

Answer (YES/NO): YES